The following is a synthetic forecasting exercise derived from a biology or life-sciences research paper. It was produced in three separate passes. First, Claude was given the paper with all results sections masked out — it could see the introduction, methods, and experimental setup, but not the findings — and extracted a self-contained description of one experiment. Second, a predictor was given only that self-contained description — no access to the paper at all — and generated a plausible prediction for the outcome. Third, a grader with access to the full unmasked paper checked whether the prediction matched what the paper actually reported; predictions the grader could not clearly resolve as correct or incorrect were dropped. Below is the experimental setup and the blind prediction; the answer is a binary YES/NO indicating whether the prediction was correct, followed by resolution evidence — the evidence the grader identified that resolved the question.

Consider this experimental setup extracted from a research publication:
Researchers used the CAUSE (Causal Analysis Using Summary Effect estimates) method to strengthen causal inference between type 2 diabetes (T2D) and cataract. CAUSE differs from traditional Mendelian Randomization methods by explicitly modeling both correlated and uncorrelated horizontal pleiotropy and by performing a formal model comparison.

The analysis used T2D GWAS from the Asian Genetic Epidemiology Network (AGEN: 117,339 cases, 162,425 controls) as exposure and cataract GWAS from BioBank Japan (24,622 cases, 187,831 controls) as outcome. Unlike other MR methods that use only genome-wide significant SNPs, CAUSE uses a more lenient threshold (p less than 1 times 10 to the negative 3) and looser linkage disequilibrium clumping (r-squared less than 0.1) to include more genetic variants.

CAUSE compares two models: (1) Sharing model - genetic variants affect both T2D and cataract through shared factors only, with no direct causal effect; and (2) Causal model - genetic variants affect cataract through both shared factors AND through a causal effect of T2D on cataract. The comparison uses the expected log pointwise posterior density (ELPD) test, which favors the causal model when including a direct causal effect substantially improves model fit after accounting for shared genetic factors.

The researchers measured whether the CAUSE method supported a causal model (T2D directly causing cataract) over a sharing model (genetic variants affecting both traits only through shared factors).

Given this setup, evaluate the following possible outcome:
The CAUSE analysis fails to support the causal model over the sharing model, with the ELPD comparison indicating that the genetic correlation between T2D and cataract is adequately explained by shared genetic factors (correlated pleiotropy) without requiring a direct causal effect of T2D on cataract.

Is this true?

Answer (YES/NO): NO